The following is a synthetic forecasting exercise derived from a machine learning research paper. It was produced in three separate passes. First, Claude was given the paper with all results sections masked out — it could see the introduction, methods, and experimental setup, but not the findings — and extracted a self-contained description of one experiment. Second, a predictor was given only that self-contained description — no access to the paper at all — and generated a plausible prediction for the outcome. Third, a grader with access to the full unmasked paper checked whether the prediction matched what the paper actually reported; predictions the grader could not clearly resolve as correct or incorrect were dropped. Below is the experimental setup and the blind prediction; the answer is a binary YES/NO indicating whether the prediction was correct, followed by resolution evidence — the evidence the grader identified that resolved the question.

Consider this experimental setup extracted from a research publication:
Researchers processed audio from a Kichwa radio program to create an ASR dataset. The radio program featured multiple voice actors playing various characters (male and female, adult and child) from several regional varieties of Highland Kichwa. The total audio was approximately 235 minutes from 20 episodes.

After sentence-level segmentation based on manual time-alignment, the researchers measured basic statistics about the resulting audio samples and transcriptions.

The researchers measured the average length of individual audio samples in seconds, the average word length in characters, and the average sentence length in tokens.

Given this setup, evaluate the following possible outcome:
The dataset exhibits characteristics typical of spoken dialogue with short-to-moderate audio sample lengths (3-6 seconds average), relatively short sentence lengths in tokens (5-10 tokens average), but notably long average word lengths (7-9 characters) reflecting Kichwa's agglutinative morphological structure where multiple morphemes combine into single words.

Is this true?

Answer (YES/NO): NO